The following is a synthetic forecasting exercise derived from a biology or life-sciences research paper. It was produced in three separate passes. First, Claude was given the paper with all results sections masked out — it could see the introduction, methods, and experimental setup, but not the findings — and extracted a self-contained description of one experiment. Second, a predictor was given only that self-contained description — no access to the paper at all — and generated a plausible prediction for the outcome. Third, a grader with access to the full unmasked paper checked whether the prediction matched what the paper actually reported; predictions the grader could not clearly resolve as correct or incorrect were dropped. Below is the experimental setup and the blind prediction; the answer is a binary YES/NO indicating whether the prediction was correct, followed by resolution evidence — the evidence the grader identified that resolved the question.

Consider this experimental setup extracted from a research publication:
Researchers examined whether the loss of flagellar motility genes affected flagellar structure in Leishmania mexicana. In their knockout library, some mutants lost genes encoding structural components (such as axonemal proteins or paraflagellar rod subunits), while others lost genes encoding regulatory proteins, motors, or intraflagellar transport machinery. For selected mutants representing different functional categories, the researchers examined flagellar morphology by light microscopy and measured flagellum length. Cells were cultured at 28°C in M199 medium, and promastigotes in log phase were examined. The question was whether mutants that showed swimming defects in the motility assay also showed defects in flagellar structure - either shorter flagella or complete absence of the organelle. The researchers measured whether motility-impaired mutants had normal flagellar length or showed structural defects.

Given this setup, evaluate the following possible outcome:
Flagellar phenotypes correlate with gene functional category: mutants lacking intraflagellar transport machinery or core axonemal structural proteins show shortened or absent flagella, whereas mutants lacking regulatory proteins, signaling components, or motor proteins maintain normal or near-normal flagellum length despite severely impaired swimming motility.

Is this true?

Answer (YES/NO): NO